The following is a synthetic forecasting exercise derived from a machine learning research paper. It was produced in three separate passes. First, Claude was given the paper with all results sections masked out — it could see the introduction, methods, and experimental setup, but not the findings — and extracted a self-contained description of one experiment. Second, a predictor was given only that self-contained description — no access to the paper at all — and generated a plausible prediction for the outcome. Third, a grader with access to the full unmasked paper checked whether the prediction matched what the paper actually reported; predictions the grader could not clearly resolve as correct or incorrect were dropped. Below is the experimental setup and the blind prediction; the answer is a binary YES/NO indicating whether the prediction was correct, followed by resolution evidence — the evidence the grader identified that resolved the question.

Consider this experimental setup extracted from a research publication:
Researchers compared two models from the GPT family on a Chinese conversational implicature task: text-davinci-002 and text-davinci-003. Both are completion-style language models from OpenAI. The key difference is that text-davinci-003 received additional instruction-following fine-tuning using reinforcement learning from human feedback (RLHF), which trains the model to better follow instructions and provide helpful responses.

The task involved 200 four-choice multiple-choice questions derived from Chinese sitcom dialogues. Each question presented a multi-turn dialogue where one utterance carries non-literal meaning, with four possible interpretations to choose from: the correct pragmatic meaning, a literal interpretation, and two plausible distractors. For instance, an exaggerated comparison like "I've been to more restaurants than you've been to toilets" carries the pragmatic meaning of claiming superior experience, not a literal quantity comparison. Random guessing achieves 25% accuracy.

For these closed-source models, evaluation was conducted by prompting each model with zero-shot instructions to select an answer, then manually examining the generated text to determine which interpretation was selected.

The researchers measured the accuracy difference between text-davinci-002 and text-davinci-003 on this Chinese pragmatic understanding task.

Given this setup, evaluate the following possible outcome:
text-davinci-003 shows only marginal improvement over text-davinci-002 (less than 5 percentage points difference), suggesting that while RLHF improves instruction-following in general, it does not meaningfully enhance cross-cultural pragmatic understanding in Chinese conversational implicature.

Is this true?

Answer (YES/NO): NO